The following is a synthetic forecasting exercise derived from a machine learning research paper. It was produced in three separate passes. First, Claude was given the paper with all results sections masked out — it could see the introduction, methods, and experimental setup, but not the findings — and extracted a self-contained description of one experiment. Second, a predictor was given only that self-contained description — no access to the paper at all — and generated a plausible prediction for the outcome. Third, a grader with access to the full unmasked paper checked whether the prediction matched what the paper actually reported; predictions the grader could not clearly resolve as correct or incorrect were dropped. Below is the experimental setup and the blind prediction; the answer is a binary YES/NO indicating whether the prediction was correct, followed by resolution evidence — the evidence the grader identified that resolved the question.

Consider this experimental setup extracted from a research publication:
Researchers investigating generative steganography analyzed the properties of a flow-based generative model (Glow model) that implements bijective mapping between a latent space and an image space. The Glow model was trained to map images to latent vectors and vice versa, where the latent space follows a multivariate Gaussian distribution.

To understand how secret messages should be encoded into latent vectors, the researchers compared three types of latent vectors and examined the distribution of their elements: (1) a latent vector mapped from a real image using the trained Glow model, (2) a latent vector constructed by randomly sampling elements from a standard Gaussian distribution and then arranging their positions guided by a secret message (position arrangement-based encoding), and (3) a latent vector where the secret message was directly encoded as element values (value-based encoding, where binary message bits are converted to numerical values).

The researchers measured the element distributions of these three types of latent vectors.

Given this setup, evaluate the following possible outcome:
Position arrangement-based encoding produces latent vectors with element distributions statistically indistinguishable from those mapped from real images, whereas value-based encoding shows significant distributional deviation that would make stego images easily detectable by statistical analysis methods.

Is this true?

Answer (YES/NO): NO